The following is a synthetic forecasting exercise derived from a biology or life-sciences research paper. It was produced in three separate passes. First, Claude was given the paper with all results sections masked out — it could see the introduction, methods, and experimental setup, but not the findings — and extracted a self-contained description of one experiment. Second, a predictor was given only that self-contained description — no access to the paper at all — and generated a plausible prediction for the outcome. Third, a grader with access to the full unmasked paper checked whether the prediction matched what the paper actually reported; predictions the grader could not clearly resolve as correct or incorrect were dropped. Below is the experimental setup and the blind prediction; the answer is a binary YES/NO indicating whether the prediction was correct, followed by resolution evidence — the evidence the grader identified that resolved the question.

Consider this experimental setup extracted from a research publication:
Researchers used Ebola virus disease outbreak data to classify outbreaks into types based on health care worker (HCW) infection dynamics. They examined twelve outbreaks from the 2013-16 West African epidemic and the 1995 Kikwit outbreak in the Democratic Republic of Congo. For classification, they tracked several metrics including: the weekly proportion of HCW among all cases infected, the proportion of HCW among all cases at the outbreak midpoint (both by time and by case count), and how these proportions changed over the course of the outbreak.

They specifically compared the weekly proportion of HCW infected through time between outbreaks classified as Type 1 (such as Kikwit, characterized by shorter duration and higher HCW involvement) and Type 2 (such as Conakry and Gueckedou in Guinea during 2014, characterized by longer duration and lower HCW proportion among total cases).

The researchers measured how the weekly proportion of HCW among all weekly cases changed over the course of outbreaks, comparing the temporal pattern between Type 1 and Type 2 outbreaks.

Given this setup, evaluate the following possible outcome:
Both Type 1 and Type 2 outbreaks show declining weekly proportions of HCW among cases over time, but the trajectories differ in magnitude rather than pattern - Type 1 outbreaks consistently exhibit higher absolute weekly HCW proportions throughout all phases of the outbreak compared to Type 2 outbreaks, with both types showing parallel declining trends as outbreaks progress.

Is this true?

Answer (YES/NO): NO